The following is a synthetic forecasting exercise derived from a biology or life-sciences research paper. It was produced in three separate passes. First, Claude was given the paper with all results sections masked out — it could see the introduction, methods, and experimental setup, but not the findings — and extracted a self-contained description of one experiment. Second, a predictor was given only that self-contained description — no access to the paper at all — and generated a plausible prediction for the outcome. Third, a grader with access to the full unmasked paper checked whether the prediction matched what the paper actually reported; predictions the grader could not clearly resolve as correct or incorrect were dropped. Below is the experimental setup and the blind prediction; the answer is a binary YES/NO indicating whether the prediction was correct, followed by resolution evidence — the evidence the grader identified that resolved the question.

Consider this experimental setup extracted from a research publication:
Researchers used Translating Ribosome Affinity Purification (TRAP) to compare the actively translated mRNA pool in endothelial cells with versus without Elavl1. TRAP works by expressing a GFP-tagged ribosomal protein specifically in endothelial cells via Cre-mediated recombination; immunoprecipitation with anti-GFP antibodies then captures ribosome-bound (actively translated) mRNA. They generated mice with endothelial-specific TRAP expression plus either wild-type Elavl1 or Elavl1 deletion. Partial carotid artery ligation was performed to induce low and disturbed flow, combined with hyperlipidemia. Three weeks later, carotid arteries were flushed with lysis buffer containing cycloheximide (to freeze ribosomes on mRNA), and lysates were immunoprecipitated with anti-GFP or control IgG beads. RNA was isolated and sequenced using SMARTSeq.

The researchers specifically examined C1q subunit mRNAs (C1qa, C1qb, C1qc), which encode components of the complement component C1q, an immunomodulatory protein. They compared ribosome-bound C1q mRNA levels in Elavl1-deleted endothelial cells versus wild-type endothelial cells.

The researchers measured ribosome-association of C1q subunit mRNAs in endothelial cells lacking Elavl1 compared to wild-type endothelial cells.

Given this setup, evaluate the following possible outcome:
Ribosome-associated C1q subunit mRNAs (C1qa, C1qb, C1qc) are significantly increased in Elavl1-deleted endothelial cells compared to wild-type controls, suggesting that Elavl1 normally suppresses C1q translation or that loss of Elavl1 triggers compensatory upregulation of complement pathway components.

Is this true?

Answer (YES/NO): YES